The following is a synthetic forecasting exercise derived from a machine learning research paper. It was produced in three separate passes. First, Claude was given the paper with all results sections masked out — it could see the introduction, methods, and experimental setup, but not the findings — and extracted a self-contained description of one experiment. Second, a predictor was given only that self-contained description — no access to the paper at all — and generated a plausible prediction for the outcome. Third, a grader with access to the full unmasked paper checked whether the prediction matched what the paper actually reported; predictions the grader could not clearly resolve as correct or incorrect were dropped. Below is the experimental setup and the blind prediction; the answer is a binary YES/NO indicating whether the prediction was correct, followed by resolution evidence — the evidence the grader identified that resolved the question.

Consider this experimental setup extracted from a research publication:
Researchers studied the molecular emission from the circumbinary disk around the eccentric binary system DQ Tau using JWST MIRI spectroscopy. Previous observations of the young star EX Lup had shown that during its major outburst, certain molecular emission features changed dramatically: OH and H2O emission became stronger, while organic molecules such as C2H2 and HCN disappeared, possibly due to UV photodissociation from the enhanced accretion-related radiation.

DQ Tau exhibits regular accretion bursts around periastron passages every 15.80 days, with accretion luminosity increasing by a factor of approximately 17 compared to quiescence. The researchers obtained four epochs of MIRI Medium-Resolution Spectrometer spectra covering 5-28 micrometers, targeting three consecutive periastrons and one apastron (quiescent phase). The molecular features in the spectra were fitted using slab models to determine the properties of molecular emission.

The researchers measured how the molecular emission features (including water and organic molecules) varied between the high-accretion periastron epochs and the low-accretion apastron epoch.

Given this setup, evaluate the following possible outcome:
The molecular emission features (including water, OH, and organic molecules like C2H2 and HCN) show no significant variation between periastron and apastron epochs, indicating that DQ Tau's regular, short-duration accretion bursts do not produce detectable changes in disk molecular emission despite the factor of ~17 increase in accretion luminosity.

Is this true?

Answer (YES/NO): NO